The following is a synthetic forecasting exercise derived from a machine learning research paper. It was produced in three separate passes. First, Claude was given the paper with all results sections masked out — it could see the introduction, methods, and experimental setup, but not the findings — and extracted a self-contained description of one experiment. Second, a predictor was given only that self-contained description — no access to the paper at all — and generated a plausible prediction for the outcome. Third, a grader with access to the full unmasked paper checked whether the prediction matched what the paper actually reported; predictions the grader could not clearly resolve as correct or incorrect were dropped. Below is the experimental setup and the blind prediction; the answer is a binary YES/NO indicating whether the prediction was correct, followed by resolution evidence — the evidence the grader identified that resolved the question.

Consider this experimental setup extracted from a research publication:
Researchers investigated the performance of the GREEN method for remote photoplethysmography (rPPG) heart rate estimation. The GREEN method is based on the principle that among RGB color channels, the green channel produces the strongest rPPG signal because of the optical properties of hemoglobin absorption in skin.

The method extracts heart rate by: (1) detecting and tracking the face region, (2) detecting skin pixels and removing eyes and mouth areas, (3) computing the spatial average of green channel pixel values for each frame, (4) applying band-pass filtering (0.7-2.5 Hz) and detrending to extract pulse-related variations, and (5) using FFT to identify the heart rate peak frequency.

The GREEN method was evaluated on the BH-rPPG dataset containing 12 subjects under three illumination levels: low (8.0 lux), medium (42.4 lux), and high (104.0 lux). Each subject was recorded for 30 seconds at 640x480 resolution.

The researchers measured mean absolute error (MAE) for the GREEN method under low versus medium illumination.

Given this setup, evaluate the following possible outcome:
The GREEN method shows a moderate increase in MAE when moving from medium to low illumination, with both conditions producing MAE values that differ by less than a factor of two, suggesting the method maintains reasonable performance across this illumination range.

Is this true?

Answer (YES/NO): NO